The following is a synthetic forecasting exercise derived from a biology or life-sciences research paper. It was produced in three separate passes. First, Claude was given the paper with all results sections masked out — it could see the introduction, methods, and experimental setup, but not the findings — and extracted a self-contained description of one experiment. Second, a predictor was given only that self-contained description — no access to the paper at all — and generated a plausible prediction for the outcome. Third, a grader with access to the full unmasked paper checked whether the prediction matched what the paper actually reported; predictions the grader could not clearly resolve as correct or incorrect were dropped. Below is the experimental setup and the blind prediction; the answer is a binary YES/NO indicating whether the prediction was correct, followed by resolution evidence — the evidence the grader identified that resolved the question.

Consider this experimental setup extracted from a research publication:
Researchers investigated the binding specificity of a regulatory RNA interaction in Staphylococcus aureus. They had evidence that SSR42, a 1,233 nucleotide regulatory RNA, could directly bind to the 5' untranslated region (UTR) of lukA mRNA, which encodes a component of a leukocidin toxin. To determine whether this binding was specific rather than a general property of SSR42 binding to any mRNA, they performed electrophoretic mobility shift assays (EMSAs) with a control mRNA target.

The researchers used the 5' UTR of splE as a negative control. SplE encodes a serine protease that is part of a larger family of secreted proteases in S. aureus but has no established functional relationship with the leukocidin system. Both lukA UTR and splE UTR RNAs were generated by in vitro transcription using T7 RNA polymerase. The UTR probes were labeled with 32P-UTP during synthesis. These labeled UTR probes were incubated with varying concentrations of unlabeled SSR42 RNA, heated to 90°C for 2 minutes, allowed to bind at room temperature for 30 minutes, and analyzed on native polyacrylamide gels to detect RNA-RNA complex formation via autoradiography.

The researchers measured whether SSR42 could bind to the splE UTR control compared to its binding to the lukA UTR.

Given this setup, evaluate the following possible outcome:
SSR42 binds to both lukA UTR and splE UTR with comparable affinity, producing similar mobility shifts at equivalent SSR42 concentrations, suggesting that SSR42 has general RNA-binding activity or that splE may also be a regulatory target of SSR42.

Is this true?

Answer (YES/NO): NO